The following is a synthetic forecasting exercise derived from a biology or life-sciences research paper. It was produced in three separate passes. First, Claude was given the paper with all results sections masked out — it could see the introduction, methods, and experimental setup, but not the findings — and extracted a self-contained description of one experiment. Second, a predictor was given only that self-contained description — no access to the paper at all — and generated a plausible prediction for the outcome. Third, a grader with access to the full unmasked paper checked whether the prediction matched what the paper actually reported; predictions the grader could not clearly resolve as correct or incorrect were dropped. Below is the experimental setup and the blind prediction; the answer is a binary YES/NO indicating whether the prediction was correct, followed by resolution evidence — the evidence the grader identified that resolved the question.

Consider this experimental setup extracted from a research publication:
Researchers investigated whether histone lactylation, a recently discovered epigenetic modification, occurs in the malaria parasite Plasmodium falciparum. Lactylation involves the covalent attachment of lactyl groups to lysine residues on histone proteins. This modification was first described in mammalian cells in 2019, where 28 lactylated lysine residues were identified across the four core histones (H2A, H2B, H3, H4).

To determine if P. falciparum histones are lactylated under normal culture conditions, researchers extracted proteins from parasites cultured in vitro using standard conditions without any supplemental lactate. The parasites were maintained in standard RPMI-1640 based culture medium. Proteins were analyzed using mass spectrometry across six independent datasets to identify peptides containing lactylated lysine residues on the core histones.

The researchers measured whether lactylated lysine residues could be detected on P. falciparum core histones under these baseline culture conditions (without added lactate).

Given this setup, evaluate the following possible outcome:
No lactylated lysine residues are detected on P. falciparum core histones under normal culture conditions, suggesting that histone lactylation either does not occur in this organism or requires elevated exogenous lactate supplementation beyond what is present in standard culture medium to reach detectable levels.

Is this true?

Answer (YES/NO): NO